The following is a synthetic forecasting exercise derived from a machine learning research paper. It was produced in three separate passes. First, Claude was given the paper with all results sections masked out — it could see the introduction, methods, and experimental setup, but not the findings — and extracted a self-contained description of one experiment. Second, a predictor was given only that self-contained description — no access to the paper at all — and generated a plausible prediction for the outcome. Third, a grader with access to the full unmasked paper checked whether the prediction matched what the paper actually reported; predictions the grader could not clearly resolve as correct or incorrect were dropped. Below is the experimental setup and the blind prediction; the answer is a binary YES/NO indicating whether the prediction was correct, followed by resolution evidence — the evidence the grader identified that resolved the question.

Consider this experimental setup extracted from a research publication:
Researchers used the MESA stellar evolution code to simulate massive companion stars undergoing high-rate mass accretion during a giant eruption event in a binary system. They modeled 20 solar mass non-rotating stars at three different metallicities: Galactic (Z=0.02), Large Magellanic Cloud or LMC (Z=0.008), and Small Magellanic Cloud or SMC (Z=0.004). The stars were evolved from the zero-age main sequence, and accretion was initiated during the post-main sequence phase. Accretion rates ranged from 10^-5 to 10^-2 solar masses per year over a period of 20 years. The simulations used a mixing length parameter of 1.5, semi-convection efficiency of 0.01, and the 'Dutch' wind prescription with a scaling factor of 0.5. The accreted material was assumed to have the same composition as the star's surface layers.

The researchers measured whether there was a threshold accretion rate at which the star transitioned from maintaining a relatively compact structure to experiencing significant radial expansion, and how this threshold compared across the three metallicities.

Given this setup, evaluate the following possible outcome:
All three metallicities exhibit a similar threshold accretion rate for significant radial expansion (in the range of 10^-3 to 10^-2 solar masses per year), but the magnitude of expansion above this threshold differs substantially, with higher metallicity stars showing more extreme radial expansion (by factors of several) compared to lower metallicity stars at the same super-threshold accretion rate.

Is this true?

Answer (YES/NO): NO